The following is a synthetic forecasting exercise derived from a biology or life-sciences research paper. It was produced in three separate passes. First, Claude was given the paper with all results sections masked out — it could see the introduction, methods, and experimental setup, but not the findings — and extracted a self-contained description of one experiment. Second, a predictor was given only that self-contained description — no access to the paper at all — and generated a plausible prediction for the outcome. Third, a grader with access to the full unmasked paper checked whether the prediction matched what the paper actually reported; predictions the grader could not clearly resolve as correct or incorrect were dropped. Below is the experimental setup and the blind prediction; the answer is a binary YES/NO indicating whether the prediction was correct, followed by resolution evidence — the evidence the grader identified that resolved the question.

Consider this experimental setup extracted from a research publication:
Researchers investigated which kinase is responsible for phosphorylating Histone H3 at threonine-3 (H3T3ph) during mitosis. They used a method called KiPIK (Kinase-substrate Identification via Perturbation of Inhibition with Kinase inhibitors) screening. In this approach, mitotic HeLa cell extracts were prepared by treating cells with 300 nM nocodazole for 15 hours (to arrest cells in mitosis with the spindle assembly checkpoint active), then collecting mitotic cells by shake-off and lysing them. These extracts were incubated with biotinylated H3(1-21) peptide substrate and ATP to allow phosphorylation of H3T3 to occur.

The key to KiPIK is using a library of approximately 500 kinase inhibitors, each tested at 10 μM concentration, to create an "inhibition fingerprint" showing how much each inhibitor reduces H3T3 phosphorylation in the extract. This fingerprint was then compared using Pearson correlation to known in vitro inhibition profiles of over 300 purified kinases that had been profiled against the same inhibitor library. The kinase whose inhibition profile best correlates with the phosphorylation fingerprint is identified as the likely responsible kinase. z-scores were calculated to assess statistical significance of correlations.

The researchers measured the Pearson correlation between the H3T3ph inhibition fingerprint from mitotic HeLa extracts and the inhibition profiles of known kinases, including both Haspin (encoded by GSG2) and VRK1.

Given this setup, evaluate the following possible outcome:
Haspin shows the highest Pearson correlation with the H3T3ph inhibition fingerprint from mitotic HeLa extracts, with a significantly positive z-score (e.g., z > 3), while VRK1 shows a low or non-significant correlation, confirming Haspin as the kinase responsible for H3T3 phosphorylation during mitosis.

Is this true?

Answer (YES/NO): YES